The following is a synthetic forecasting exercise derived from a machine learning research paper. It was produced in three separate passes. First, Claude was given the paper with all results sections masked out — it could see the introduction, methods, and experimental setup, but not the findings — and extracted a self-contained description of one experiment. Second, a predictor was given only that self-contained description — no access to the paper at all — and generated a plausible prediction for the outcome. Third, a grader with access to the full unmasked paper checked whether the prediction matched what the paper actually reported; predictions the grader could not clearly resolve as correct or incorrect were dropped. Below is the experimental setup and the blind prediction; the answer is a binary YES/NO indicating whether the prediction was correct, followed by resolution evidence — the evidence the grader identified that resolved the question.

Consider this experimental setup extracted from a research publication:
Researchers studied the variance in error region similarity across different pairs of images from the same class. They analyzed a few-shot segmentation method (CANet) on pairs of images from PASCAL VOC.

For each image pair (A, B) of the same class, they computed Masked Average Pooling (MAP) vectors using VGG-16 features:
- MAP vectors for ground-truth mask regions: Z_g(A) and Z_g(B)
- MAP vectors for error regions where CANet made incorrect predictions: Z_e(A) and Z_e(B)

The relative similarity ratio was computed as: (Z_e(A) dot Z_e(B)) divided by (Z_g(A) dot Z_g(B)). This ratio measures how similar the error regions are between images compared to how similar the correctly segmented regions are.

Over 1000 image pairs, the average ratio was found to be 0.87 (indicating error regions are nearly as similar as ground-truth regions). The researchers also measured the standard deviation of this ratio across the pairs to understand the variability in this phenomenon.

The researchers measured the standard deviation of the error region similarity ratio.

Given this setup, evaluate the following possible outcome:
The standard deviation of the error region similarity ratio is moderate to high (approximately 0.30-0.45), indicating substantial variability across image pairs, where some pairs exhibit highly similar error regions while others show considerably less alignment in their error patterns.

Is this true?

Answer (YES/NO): NO